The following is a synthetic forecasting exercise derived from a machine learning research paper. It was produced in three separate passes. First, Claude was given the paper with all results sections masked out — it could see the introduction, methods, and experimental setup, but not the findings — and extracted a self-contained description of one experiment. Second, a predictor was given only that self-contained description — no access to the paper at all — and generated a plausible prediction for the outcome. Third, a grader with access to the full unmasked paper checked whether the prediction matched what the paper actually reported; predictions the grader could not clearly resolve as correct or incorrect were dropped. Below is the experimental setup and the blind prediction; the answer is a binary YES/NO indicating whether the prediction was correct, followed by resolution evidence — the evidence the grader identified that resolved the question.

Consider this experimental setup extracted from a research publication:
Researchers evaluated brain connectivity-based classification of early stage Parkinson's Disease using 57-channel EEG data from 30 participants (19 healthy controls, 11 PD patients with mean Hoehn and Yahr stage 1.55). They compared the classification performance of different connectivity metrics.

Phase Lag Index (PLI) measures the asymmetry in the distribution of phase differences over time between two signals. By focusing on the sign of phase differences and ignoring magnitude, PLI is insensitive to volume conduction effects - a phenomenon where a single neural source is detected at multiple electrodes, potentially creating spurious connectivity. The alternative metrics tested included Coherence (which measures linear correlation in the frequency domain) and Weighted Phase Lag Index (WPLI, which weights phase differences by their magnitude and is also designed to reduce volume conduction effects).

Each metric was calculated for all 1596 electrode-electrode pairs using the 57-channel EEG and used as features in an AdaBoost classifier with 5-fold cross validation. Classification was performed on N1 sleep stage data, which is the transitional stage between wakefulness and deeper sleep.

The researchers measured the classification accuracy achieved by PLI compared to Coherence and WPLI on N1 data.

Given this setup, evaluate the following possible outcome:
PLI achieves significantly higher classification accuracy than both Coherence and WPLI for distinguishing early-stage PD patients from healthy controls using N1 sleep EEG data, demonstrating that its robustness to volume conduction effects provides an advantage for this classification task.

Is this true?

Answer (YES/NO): YES